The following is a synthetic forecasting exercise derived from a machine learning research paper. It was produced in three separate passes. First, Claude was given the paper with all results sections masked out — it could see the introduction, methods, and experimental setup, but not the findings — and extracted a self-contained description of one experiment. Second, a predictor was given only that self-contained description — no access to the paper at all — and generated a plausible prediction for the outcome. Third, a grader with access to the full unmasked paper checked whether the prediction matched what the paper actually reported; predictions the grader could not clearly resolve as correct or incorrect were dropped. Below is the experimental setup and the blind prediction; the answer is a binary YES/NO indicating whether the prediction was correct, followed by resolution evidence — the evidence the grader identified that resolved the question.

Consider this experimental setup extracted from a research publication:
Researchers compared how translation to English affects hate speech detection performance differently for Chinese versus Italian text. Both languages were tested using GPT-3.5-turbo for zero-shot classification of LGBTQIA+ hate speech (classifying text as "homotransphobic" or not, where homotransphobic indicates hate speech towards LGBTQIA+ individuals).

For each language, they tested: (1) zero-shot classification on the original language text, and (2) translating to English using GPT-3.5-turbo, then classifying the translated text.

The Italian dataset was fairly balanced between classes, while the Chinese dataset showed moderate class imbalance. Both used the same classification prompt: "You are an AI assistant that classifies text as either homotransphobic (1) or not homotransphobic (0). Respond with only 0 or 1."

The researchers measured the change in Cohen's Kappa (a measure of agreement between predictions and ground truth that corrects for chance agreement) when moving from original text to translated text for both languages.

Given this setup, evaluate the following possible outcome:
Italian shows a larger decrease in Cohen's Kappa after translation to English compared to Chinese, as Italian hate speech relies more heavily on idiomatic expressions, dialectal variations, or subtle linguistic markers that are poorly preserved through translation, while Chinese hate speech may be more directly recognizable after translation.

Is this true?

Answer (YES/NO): NO